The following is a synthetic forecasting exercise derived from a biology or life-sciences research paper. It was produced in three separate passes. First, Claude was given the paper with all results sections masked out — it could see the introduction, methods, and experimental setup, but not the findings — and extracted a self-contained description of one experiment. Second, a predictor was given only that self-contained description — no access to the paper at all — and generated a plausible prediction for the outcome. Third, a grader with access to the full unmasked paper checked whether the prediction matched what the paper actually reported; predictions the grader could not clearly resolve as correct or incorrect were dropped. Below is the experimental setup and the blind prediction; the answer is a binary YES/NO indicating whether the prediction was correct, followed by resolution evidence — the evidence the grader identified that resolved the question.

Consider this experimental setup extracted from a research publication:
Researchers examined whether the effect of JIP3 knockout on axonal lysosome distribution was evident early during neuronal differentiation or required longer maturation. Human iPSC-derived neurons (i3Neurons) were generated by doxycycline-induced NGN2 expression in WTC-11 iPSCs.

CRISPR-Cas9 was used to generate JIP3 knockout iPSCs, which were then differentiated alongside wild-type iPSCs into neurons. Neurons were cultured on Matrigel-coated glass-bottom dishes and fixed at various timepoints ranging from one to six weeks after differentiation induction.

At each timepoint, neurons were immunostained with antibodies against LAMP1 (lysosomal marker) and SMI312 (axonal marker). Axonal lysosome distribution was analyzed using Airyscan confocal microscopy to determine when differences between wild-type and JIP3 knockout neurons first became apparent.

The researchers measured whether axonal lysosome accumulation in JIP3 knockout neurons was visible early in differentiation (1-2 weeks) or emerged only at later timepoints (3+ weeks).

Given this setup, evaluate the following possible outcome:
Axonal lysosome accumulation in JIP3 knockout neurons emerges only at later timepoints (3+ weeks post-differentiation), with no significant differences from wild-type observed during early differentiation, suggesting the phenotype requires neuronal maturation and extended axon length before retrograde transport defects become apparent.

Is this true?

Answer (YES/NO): NO